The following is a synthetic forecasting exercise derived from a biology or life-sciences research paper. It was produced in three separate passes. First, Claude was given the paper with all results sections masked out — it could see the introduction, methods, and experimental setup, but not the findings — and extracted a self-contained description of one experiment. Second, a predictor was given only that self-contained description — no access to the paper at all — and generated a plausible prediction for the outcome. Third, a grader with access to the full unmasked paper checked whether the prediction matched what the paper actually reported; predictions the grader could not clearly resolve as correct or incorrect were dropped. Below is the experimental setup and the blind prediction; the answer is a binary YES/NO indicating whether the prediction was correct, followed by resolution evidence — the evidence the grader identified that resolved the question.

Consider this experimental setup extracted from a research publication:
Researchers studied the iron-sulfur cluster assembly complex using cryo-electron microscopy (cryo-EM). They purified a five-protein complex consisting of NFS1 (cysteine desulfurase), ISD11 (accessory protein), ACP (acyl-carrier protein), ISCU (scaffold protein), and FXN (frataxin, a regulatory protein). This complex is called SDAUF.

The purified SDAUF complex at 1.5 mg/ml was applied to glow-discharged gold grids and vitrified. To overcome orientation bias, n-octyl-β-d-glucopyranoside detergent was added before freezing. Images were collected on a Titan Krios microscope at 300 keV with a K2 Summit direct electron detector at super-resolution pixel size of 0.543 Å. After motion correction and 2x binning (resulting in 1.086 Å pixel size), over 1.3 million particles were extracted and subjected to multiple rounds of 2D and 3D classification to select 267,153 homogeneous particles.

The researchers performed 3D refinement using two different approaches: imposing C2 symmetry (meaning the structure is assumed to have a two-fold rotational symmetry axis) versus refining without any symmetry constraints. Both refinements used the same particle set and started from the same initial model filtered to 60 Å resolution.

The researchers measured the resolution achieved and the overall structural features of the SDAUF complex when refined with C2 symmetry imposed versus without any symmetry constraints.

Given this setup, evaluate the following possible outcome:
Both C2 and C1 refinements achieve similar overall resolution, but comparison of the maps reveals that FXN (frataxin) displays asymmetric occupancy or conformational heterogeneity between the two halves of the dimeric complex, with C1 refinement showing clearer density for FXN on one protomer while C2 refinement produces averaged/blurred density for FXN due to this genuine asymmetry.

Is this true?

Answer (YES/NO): NO